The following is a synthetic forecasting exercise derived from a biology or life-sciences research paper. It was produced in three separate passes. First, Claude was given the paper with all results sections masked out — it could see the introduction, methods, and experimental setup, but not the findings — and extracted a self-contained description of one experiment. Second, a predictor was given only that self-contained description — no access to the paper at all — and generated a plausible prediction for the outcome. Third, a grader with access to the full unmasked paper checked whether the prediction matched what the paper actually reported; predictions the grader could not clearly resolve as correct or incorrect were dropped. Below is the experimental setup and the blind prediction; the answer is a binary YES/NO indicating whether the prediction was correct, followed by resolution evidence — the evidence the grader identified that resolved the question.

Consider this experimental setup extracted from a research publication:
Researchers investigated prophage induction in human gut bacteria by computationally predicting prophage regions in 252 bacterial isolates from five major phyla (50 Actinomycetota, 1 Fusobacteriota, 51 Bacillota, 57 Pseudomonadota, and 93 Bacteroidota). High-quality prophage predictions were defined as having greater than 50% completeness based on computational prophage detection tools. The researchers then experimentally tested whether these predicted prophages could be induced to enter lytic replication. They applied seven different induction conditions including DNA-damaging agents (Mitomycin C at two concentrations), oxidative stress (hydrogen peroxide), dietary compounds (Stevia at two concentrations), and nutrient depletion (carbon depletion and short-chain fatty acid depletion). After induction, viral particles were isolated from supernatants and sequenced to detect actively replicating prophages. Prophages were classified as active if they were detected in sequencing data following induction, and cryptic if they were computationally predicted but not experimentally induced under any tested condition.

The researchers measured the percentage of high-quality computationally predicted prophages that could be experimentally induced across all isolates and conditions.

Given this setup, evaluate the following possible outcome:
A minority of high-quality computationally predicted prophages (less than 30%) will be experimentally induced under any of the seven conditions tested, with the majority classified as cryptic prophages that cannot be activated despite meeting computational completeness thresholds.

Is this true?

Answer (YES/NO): YES